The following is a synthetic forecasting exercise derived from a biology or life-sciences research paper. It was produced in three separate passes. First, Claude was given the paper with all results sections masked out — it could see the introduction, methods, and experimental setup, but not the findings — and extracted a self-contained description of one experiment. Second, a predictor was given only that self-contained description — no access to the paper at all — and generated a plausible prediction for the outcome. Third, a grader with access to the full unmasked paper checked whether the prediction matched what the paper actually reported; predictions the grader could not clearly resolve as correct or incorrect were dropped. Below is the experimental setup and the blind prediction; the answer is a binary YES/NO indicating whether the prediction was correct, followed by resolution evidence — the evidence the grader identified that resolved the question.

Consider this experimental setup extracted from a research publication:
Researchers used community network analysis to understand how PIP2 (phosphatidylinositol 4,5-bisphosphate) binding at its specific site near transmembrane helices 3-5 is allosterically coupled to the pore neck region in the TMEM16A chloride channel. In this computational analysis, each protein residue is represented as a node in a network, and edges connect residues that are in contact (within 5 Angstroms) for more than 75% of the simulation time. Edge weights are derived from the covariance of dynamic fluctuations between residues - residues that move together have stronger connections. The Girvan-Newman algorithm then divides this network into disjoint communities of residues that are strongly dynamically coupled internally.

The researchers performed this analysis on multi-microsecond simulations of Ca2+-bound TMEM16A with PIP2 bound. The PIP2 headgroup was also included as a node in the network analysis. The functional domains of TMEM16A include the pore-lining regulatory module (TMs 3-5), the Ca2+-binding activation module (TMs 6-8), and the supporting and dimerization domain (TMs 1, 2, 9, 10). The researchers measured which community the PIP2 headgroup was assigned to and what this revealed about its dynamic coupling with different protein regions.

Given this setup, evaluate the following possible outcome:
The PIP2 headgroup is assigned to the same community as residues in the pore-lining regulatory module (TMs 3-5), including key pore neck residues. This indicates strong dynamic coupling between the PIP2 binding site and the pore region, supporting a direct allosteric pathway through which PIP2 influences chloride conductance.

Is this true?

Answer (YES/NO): NO